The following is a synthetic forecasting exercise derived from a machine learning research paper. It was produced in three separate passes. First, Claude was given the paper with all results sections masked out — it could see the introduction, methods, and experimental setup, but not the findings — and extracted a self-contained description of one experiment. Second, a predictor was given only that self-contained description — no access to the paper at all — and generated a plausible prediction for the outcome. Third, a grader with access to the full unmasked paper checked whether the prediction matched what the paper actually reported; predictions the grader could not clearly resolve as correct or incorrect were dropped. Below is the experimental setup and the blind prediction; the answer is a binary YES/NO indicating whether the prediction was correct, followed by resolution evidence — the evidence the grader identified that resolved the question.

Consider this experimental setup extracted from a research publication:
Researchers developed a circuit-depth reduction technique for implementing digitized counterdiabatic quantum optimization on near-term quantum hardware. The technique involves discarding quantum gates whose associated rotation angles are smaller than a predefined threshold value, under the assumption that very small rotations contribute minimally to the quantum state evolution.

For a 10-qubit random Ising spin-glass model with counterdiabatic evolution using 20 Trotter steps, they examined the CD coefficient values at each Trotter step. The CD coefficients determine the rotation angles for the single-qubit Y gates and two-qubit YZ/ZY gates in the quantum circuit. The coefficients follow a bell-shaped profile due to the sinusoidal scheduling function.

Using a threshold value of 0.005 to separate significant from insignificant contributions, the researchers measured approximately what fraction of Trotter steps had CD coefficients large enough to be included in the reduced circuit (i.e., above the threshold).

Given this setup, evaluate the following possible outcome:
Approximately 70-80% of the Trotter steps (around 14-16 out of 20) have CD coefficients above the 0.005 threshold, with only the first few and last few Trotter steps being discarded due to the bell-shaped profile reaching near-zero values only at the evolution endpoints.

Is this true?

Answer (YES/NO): NO